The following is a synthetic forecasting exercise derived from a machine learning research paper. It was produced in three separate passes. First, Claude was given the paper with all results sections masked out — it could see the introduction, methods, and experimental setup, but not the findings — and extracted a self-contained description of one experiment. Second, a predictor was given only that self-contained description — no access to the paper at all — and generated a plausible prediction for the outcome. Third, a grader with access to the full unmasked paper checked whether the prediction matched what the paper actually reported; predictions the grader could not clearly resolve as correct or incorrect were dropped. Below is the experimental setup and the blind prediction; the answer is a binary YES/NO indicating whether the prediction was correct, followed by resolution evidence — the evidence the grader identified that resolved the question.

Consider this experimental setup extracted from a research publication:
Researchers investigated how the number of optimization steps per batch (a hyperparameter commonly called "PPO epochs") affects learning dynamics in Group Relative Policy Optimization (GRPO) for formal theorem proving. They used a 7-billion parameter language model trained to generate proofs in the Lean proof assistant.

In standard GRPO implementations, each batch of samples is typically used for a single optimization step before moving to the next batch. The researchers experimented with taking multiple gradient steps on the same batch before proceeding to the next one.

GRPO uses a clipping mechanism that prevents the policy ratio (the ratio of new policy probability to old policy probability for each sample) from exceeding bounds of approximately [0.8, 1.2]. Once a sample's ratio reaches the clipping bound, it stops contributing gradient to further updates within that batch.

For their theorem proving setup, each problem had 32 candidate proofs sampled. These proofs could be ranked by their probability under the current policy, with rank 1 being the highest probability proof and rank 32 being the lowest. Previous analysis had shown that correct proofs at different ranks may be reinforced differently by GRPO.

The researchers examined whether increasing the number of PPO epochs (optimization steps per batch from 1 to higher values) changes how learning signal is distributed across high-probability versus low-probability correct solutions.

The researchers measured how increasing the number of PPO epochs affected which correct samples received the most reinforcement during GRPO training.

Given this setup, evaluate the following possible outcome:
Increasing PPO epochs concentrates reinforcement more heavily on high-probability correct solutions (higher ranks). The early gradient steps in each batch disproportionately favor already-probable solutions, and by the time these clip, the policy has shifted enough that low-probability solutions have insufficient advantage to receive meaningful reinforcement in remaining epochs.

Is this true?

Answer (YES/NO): NO